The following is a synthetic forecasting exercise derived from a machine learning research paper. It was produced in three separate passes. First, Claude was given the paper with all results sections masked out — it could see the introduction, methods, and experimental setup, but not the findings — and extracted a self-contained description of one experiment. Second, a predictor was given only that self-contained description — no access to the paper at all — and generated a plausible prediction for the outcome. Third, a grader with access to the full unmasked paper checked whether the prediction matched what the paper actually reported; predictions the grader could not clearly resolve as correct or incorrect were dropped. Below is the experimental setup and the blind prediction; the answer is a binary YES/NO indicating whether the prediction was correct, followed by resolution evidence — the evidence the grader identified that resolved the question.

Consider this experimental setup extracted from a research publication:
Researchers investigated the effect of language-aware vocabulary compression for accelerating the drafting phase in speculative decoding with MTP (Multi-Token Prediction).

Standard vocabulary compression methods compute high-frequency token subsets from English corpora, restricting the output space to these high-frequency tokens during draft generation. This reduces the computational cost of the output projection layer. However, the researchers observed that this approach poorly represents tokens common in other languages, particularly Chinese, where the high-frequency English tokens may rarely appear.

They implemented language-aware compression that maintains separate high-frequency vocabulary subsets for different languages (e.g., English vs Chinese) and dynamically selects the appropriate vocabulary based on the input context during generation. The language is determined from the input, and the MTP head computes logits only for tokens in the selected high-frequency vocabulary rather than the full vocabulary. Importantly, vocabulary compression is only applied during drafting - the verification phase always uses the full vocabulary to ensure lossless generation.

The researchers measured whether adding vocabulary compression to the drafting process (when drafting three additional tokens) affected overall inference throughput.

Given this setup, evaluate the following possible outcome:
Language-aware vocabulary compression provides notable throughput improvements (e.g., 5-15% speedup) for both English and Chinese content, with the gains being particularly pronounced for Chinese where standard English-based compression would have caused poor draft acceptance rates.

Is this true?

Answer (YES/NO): YES